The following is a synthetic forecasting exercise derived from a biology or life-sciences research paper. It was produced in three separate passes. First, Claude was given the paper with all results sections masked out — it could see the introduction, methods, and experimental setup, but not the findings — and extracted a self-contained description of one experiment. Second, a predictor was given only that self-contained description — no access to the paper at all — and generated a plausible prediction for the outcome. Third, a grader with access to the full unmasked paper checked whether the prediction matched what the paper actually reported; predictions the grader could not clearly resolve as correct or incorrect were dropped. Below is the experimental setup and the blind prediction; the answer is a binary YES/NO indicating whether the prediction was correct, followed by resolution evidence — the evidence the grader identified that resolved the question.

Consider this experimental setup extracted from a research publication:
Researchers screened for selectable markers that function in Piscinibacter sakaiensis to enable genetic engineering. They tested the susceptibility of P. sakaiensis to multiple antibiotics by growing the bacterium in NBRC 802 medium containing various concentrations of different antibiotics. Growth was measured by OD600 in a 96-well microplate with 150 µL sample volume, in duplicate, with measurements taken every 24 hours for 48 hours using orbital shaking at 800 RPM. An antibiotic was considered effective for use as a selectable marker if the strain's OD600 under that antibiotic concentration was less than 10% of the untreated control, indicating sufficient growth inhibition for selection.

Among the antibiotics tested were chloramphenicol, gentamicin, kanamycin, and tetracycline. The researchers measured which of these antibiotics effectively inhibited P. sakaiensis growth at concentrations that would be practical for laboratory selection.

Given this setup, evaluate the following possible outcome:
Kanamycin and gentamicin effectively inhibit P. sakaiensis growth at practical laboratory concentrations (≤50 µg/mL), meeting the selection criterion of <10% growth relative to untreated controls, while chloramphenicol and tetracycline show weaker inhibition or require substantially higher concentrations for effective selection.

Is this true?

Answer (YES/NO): NO